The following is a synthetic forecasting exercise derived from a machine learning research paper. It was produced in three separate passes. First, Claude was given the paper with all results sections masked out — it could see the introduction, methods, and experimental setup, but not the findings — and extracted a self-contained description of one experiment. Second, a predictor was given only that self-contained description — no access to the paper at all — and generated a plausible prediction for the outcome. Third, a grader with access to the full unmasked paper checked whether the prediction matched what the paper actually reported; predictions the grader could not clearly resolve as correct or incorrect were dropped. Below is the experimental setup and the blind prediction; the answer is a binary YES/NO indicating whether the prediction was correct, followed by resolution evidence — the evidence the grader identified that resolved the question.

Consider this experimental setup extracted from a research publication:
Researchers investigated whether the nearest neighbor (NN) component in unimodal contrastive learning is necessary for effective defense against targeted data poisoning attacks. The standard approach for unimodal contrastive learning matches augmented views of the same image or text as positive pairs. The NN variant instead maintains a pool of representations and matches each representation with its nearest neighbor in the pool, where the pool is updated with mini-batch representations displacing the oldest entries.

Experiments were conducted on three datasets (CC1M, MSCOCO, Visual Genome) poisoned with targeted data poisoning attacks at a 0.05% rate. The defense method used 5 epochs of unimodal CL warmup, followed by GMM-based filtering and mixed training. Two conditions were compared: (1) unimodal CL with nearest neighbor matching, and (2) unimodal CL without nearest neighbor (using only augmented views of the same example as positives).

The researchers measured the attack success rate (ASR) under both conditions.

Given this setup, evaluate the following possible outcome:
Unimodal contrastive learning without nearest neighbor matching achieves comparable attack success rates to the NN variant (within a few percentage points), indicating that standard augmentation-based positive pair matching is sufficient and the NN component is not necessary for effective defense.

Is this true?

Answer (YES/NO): NO